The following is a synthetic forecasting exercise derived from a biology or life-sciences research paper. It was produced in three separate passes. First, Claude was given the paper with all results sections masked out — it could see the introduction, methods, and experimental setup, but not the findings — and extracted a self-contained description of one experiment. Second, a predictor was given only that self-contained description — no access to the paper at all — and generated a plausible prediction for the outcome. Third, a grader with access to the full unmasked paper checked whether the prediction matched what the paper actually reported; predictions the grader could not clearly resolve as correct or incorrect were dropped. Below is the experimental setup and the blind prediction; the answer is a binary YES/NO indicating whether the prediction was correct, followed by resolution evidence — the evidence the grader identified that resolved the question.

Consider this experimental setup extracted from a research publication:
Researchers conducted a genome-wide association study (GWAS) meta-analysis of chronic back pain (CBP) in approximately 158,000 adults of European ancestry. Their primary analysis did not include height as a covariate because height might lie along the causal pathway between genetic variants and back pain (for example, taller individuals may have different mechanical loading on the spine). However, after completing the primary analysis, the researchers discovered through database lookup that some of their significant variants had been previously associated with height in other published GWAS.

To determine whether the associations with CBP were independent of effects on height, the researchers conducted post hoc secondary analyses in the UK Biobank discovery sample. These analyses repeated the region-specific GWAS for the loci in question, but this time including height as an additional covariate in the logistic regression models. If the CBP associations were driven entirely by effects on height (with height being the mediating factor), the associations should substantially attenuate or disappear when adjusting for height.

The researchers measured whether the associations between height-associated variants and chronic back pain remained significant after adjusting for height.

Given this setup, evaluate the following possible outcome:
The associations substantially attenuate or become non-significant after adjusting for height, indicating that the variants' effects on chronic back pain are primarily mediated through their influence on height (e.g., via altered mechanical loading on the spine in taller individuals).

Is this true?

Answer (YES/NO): NO